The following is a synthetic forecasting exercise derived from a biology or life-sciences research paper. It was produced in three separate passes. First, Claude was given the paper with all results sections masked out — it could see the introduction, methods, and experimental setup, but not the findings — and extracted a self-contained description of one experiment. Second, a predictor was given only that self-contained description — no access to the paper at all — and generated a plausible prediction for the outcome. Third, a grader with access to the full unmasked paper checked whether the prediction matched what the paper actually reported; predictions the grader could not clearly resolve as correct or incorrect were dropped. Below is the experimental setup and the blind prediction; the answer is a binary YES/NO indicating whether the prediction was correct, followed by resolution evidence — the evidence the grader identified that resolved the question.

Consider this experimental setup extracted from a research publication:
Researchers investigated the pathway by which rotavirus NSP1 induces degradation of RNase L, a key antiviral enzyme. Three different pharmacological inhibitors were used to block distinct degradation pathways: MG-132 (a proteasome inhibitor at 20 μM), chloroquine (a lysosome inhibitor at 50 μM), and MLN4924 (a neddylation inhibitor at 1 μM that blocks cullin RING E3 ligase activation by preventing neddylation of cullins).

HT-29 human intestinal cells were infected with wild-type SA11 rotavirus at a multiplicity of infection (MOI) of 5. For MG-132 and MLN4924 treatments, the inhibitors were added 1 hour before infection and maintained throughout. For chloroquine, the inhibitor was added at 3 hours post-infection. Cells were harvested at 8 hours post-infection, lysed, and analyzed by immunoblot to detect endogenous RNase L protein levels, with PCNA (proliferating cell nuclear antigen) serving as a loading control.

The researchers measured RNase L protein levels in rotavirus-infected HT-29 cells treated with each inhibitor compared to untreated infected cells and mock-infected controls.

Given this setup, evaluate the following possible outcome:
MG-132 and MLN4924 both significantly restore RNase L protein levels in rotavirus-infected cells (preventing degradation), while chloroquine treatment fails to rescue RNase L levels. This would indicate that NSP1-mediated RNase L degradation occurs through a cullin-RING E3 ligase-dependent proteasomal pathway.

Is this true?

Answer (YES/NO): NO